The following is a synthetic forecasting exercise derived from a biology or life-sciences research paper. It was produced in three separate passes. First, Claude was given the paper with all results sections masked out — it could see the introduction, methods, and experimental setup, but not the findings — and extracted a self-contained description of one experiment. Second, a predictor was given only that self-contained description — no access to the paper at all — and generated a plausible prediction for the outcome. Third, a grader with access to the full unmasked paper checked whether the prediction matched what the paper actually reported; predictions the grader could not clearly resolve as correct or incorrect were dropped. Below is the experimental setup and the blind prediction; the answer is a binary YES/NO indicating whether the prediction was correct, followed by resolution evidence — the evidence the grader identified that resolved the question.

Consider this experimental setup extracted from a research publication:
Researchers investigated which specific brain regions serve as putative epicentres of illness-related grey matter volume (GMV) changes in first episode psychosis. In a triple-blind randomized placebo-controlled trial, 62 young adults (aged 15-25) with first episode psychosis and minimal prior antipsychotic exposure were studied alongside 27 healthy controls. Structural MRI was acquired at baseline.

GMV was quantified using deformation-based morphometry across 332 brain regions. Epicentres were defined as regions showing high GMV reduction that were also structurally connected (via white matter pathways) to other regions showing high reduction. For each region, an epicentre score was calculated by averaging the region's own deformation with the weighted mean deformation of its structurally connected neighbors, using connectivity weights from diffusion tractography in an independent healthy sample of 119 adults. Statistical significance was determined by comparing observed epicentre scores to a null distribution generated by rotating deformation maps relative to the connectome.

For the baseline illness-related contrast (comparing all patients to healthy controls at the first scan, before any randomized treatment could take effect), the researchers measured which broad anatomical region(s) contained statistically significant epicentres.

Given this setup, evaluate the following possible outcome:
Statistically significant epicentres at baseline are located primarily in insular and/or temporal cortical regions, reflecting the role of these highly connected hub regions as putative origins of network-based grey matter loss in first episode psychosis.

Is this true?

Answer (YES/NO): NO